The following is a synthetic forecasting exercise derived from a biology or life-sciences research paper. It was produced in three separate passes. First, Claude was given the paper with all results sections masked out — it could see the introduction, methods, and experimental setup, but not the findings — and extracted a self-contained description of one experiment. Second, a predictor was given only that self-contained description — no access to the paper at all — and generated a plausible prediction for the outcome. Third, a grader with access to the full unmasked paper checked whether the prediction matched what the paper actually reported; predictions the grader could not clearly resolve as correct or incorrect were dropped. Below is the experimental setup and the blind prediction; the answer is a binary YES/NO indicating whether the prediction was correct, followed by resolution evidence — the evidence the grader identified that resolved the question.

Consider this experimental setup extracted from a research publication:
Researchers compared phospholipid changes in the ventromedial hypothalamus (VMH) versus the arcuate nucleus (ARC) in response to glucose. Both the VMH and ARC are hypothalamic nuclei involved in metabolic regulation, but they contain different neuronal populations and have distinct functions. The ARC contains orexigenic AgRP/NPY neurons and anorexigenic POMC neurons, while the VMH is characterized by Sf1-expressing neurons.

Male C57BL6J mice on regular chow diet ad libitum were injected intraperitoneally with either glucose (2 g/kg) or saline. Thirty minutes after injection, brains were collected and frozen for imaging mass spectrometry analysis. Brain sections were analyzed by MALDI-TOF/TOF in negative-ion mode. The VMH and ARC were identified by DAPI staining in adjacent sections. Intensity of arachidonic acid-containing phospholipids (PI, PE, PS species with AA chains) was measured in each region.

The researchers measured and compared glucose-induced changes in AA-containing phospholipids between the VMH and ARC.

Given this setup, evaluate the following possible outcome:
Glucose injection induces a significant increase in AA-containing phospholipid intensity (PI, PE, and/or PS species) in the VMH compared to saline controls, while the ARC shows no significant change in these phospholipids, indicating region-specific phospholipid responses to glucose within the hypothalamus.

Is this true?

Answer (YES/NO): NO